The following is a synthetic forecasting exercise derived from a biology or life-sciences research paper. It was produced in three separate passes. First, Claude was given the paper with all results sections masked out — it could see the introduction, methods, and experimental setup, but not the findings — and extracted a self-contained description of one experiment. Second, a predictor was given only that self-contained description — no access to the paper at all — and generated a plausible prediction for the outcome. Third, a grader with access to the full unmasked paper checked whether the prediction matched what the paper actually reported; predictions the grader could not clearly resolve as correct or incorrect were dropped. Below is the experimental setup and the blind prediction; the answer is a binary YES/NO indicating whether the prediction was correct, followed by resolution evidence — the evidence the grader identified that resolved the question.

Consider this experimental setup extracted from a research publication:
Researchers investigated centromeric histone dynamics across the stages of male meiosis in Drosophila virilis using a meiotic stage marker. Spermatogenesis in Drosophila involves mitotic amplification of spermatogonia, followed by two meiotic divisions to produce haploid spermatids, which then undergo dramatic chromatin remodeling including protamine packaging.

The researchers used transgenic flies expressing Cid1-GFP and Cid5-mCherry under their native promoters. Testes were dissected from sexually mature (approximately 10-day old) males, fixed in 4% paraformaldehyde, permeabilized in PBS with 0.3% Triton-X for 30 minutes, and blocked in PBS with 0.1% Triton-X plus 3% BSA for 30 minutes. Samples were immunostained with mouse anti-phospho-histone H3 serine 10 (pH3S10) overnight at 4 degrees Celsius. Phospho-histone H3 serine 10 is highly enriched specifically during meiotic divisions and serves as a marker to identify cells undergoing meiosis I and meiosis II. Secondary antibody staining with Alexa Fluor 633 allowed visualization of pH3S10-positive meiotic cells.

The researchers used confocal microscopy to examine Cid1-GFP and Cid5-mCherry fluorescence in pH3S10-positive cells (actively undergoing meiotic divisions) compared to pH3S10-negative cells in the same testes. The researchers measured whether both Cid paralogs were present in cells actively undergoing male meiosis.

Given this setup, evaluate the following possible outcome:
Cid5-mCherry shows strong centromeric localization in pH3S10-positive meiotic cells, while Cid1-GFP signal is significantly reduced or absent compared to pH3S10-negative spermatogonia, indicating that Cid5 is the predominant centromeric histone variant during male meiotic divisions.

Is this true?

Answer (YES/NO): YES